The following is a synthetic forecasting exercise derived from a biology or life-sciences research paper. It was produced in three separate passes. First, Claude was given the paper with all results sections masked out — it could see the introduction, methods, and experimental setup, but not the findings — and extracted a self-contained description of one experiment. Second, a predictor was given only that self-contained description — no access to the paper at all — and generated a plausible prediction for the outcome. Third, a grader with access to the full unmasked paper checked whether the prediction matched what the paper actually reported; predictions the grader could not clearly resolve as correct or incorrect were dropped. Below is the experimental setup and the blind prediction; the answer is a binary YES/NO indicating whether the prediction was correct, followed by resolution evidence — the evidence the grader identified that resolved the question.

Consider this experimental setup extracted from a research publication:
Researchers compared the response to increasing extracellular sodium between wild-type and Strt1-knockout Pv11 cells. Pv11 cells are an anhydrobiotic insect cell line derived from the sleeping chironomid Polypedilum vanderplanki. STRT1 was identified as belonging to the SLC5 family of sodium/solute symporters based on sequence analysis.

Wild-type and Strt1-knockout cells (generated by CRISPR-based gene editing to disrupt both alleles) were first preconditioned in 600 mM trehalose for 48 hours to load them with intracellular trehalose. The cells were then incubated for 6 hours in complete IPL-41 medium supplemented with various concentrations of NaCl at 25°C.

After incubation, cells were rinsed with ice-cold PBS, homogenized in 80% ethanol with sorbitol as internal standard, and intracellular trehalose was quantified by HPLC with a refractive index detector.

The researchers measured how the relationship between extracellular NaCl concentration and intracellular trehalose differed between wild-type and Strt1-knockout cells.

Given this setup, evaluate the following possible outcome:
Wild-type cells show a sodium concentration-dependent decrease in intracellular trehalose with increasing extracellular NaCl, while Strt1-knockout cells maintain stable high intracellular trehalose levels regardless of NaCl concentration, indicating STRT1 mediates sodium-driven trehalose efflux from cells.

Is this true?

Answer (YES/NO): NO